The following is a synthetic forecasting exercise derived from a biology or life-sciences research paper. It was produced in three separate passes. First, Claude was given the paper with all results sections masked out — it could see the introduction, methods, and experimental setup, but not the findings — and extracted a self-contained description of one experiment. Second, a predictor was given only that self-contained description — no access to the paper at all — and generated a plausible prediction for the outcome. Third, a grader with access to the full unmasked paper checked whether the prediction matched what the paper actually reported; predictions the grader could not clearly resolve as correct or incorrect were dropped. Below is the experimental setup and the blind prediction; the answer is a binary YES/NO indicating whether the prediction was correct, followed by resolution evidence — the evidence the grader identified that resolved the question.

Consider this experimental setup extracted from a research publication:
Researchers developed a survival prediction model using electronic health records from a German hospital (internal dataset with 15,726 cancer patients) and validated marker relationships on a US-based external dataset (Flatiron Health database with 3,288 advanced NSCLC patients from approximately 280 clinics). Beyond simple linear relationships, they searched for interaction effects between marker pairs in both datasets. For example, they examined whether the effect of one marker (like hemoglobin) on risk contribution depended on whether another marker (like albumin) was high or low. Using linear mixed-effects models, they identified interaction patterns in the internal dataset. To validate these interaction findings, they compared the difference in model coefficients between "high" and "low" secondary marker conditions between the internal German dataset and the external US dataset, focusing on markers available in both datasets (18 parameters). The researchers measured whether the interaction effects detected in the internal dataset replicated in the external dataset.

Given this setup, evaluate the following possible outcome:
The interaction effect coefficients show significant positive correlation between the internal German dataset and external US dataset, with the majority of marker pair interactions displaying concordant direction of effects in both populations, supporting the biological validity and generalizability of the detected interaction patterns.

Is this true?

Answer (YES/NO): YES